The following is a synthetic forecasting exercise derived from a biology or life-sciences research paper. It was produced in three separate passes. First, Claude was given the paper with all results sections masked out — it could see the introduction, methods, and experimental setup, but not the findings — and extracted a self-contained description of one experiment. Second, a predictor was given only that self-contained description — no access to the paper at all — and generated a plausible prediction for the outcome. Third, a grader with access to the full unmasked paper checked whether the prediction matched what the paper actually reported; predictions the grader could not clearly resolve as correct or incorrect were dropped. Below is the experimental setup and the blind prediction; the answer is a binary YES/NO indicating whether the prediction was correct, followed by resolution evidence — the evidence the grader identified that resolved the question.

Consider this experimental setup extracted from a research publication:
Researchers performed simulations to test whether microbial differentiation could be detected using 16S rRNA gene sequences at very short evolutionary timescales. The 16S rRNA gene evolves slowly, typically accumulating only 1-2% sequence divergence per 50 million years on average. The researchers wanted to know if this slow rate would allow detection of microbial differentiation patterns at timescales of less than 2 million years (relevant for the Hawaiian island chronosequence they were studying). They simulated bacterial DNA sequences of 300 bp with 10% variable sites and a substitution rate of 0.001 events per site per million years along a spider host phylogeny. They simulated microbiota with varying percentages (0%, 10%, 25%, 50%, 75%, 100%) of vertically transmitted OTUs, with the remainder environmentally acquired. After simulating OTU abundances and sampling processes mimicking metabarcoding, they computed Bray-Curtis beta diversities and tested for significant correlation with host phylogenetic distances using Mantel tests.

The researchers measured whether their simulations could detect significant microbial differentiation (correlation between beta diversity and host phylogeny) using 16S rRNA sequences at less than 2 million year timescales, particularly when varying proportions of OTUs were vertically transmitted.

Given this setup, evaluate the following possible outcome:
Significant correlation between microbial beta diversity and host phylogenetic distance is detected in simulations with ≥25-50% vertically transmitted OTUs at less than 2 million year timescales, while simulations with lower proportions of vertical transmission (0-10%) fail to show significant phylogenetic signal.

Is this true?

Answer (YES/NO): NO